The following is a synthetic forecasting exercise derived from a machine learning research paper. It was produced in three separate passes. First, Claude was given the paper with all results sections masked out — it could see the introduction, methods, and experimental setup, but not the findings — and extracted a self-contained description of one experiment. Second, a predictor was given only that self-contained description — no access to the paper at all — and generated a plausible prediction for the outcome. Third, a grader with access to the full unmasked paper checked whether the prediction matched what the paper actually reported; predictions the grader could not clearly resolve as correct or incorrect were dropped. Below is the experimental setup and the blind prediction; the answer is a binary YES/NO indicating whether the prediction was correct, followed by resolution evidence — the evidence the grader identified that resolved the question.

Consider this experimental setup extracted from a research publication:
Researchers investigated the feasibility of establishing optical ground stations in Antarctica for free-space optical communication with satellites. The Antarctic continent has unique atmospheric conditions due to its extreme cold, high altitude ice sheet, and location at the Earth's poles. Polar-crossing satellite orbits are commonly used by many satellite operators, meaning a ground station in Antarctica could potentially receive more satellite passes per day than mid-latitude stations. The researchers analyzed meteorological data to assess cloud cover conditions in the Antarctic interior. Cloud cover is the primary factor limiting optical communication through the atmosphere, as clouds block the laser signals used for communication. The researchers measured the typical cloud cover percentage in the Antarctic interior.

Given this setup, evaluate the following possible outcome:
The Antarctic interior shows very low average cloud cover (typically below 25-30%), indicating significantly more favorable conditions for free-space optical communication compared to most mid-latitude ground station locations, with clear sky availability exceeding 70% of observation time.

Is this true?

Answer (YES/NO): YES